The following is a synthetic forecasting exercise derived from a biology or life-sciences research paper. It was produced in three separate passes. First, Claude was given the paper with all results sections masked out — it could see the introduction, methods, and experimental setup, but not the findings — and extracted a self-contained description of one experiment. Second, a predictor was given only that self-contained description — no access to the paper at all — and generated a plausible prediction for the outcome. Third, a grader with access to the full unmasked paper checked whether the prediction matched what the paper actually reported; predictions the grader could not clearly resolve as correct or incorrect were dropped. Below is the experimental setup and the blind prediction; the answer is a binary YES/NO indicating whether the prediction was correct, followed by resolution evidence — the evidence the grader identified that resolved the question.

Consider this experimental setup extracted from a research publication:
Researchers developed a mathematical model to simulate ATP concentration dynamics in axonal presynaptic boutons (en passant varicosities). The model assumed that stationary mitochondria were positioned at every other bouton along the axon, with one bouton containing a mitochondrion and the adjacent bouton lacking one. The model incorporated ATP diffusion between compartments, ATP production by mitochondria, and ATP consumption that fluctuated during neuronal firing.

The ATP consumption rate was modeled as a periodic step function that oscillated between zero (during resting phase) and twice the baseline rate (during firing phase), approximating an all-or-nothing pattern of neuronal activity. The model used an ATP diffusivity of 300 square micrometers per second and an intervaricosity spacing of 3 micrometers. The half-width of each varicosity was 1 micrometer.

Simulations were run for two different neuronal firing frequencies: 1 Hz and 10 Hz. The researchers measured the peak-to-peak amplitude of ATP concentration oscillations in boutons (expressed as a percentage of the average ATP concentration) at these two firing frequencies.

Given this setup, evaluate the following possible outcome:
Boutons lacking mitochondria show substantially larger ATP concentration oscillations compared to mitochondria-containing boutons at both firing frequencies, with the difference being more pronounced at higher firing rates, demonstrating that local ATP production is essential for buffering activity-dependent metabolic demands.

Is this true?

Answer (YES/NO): NO